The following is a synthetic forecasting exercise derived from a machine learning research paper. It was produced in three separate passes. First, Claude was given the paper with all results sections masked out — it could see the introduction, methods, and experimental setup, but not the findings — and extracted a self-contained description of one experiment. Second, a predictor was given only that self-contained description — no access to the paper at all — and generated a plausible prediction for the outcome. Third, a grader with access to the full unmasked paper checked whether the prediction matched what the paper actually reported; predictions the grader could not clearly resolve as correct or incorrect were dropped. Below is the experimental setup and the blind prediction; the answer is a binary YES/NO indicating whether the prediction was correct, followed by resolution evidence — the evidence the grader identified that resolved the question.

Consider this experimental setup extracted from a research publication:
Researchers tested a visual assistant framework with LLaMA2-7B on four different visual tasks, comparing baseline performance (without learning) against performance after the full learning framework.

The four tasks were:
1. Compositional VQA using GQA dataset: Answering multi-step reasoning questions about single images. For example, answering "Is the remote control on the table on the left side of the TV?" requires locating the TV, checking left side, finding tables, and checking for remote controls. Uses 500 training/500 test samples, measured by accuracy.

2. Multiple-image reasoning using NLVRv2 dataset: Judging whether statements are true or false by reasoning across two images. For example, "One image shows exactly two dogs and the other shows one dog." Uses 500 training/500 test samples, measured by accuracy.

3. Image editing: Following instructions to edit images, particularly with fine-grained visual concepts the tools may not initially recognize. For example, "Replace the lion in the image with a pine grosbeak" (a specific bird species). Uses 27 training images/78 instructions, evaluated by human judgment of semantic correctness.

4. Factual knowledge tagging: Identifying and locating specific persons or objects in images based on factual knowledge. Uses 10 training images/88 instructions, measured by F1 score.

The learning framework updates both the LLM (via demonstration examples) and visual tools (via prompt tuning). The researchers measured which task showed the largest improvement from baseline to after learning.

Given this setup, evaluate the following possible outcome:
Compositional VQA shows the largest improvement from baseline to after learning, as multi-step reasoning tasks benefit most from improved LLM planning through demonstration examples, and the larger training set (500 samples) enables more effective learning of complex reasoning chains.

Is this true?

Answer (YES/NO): YES